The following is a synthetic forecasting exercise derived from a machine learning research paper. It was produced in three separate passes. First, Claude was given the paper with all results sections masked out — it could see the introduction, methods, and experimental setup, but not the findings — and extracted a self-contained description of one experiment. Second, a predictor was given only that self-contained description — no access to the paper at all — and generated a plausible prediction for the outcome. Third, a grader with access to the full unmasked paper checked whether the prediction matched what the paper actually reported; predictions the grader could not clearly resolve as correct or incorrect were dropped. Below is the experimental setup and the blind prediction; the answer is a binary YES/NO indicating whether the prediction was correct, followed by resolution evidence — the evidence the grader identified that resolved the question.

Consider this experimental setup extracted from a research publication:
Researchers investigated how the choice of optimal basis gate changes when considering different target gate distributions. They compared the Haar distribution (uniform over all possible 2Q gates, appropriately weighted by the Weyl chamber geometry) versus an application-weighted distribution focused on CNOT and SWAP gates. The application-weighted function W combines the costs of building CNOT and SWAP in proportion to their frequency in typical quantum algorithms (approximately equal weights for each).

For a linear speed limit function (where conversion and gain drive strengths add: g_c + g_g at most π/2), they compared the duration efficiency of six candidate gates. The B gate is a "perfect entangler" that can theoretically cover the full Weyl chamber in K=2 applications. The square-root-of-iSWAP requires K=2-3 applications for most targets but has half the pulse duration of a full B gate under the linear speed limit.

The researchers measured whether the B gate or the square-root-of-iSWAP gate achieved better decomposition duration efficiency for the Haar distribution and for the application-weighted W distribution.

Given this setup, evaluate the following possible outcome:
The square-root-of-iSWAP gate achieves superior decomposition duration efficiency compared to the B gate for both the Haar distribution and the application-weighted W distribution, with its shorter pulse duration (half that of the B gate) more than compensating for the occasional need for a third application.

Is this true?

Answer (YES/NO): YES